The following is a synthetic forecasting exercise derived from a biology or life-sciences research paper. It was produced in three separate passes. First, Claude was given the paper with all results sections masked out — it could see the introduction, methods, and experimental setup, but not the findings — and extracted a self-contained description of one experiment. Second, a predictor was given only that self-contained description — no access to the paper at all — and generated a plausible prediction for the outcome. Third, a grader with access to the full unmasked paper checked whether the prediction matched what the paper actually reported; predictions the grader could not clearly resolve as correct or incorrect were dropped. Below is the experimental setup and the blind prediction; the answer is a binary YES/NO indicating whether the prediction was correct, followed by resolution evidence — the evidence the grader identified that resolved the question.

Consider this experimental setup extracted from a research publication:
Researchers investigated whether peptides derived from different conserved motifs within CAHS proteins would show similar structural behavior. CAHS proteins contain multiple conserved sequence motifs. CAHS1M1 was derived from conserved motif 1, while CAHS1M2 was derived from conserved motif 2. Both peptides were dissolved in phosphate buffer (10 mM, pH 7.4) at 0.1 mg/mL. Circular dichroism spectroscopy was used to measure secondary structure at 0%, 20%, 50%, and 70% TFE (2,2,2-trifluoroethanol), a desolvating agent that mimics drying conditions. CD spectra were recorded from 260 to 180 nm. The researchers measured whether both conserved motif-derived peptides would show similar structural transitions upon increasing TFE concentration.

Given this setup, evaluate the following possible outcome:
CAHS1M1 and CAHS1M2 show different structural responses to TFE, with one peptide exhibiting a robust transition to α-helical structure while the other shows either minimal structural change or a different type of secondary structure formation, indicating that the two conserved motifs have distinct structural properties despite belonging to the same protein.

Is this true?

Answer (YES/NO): YES